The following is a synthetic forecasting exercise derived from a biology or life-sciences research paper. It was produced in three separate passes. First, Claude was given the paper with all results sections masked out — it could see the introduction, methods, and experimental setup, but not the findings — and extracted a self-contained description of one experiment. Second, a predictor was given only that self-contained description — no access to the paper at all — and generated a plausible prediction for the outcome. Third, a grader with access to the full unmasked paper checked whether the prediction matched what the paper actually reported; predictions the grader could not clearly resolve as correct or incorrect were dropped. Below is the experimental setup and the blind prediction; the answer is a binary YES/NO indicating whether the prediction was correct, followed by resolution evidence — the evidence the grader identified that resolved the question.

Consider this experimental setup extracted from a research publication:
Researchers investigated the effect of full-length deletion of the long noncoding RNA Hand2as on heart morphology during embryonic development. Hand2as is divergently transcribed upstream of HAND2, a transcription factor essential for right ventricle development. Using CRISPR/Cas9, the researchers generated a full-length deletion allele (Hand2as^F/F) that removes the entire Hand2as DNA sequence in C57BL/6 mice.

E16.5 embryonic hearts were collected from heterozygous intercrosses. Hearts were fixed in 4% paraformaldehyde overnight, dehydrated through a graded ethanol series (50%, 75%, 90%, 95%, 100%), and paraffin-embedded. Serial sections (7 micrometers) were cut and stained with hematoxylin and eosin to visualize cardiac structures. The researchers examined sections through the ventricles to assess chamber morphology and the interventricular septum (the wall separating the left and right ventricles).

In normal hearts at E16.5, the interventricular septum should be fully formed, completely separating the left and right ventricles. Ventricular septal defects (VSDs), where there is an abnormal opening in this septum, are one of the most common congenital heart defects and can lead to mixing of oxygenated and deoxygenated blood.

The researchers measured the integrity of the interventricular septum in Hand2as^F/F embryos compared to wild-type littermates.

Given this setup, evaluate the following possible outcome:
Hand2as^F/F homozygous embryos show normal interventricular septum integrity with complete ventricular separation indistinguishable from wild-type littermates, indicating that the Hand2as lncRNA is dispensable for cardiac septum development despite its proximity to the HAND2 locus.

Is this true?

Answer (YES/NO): NO